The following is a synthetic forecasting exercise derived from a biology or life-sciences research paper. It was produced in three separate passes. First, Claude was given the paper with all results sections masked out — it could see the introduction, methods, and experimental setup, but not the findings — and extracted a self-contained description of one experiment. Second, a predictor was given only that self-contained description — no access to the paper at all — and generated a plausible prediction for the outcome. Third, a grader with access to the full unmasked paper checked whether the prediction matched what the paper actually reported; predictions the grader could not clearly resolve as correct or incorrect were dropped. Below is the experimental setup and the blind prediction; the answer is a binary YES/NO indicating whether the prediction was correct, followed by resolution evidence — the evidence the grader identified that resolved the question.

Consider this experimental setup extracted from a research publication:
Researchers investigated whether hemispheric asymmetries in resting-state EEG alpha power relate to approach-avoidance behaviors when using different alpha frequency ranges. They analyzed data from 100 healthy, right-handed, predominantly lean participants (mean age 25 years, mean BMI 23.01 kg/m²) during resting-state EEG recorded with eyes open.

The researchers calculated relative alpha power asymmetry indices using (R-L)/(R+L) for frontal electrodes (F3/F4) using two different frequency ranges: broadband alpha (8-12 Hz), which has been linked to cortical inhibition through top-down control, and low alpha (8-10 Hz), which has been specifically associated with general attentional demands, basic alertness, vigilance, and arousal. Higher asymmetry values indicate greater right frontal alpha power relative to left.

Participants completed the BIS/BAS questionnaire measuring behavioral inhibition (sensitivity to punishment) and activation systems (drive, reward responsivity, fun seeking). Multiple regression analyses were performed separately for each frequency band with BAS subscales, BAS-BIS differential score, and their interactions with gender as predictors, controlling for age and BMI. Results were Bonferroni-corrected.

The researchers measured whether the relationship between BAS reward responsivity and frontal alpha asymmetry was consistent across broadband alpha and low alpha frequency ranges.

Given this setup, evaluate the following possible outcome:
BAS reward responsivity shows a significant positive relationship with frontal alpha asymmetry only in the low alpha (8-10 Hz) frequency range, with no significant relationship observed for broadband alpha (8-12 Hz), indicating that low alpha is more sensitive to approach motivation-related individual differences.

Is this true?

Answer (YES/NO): NO